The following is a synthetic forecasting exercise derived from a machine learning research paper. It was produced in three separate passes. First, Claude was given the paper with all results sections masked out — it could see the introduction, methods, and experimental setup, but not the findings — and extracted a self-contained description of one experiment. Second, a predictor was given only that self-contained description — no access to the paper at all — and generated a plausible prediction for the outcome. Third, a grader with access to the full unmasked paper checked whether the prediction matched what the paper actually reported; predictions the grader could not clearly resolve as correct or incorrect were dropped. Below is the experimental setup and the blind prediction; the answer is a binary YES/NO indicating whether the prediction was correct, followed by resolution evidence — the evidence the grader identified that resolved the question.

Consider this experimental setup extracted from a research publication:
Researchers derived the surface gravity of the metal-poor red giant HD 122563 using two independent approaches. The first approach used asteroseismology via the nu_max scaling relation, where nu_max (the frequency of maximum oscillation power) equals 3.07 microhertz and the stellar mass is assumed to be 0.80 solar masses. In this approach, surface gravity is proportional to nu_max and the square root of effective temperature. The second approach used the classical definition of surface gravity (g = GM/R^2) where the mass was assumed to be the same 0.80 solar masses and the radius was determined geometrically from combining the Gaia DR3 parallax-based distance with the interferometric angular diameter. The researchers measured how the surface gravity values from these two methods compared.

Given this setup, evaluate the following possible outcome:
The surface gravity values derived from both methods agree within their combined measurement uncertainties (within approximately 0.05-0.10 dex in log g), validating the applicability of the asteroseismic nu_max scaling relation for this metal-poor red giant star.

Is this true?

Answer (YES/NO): NO